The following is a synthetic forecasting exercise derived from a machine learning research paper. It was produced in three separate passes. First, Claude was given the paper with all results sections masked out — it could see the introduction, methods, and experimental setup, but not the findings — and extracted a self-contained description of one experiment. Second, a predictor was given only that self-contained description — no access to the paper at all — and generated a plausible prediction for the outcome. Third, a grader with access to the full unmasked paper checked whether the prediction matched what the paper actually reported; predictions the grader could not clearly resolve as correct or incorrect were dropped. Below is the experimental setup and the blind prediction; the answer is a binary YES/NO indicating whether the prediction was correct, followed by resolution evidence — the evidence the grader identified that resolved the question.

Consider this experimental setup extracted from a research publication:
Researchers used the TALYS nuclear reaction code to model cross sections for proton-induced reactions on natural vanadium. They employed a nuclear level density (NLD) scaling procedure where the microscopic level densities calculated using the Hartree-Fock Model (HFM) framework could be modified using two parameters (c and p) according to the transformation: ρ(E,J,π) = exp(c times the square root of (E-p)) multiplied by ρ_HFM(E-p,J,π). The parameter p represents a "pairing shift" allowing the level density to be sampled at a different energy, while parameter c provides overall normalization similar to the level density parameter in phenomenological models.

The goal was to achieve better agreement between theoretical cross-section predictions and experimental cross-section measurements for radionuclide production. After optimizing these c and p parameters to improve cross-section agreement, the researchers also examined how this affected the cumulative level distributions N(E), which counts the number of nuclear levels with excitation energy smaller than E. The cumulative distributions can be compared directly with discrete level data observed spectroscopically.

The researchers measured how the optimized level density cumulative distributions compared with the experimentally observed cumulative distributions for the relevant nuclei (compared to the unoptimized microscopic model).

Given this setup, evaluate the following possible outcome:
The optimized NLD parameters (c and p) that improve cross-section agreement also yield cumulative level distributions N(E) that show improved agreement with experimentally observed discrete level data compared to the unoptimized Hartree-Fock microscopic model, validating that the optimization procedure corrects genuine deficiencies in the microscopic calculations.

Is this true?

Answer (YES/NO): NO